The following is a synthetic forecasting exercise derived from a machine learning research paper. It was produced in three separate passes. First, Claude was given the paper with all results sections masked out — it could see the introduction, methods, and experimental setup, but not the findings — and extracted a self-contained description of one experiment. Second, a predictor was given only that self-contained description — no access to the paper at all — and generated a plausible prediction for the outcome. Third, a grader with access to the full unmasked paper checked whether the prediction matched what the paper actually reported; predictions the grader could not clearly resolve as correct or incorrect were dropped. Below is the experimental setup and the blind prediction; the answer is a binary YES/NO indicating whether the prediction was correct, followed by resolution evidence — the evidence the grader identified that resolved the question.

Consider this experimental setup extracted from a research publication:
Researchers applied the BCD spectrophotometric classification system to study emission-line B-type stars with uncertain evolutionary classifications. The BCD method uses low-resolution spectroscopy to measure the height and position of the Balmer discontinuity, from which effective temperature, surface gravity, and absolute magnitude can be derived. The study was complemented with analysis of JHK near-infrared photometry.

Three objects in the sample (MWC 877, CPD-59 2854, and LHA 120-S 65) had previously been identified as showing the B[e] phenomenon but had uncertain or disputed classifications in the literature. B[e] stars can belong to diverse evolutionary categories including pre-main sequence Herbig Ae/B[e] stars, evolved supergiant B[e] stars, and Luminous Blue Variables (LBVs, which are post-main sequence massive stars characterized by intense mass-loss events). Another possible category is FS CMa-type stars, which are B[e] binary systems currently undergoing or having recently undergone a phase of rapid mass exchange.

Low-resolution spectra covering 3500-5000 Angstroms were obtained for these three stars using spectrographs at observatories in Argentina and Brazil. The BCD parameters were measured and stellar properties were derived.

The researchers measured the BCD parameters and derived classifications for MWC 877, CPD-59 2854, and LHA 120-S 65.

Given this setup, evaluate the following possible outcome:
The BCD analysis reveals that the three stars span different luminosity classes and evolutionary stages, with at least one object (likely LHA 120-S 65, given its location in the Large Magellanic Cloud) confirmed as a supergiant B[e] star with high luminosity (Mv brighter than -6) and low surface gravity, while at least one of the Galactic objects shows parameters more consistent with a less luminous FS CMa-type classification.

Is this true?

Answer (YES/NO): NO